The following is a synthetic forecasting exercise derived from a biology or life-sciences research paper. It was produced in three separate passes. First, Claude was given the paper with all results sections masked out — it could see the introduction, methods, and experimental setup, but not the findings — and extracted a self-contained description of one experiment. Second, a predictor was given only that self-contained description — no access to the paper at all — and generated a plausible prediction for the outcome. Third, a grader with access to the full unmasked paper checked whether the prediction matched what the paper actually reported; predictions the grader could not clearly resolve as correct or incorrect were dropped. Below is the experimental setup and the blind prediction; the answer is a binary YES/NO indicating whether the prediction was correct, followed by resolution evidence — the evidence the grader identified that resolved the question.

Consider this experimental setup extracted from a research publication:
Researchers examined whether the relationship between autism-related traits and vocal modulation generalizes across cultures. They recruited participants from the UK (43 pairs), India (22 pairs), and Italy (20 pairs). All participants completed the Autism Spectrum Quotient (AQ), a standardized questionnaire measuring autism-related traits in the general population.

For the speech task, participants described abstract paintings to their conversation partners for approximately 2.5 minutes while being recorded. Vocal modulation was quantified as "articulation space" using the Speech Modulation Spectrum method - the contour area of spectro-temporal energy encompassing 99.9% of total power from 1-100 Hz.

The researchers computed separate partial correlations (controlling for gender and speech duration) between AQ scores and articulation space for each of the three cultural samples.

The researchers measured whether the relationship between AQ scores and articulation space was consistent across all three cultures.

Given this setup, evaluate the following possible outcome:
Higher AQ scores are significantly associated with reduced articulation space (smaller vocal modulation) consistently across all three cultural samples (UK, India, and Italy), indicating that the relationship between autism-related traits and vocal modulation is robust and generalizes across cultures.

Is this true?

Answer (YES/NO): NO